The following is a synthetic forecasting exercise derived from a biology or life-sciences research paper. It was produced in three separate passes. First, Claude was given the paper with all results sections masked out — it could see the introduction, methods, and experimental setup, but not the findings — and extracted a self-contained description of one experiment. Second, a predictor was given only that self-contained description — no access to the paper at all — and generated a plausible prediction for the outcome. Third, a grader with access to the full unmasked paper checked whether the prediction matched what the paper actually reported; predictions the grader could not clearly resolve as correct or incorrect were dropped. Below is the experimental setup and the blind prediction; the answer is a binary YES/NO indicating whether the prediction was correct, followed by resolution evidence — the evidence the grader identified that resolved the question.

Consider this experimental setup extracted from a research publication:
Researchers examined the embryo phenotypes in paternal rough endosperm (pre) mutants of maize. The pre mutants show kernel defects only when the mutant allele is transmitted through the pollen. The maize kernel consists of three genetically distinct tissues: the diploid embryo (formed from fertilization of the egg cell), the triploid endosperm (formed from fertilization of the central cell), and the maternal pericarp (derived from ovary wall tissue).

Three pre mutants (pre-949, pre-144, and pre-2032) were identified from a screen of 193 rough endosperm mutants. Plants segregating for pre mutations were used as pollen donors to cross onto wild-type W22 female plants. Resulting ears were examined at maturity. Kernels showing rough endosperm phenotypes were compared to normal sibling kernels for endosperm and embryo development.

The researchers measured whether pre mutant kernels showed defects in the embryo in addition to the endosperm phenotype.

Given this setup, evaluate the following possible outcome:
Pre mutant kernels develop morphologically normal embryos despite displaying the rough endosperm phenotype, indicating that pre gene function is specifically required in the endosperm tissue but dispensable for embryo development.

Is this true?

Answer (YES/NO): NO